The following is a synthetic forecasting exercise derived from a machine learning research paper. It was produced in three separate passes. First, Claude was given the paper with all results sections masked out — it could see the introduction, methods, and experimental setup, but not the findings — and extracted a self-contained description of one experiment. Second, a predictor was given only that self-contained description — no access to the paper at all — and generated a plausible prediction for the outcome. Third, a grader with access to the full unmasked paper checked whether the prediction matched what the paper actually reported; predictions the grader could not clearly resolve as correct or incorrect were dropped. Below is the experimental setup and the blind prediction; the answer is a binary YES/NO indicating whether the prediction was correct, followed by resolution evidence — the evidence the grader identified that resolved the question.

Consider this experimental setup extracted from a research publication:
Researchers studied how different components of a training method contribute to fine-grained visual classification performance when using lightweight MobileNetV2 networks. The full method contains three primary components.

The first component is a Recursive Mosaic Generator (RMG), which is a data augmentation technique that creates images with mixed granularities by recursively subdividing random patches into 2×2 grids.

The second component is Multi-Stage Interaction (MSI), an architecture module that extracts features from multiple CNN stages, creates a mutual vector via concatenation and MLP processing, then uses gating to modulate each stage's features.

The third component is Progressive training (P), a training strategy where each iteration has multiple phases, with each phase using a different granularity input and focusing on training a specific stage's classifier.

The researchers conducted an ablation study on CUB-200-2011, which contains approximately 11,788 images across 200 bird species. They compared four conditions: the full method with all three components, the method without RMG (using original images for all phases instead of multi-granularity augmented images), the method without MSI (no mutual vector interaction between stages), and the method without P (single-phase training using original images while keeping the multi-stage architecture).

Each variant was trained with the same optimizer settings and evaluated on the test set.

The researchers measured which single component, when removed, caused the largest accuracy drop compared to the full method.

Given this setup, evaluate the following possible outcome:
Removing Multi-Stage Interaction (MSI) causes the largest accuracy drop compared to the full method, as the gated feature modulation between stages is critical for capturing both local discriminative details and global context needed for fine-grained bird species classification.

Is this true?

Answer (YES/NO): NO